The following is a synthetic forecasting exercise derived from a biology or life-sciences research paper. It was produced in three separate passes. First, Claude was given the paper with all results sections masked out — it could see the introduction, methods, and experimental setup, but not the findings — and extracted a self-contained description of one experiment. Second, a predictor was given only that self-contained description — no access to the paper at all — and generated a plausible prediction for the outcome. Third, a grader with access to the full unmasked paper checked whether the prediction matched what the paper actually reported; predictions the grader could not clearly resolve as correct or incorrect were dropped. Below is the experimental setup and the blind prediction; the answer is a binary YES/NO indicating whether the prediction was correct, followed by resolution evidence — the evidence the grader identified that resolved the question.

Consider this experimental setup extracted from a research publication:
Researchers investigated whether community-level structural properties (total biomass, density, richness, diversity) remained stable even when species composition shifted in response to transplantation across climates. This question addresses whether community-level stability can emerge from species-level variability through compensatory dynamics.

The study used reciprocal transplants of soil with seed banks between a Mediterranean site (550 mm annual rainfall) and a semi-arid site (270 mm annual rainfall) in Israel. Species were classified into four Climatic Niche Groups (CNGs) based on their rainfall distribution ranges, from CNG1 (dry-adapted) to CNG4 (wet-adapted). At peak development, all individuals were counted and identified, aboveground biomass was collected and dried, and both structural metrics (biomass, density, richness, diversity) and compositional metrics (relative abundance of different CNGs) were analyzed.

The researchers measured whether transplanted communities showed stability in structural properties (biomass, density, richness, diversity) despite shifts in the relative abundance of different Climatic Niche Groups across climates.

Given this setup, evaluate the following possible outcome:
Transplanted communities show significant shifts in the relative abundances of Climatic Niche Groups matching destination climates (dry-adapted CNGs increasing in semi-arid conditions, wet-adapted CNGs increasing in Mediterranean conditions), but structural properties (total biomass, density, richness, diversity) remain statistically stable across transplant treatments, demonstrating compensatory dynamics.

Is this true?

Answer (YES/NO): NO